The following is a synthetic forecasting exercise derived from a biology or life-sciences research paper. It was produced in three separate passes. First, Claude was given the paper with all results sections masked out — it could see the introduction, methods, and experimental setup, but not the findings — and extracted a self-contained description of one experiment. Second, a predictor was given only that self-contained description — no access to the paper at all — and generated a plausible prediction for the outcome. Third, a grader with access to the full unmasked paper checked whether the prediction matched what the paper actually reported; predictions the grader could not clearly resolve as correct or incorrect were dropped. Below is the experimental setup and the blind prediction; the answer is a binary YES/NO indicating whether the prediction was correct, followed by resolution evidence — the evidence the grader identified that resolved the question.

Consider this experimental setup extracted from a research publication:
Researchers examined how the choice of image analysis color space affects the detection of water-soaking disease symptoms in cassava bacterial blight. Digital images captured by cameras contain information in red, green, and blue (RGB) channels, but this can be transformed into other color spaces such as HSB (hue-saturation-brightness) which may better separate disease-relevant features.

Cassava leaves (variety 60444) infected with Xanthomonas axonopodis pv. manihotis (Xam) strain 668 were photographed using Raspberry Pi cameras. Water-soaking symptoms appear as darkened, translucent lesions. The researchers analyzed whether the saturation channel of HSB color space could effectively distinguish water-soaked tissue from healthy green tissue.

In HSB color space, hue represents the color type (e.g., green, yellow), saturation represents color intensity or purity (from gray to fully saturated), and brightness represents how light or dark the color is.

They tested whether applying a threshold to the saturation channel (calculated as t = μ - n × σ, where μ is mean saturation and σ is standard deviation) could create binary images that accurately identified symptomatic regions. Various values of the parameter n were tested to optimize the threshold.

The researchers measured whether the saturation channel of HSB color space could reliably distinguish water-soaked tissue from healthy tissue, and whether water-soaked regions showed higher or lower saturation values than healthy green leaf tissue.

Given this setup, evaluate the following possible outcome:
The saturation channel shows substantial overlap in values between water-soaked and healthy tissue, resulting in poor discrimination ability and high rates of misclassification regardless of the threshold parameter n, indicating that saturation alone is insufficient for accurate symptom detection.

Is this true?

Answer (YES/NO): NO